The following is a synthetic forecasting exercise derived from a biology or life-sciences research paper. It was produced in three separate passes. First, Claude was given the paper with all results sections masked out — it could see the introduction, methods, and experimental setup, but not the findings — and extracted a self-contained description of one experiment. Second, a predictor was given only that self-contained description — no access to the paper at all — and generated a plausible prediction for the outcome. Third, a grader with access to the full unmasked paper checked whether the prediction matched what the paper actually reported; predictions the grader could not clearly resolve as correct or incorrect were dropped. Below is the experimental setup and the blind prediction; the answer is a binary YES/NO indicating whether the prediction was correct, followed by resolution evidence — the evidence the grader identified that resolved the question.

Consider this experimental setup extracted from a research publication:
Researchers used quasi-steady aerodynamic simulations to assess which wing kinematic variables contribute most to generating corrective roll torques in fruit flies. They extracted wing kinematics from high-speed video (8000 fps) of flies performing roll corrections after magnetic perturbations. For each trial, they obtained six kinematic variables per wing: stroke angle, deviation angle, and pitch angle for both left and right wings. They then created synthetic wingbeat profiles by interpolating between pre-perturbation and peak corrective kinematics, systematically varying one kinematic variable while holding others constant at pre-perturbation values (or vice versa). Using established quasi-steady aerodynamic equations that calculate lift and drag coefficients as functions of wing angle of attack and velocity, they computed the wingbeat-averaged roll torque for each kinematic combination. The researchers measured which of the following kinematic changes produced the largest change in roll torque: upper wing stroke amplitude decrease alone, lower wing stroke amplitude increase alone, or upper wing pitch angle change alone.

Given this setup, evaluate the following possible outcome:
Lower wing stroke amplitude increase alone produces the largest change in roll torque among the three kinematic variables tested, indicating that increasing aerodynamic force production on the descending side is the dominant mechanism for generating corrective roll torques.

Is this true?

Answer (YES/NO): NO